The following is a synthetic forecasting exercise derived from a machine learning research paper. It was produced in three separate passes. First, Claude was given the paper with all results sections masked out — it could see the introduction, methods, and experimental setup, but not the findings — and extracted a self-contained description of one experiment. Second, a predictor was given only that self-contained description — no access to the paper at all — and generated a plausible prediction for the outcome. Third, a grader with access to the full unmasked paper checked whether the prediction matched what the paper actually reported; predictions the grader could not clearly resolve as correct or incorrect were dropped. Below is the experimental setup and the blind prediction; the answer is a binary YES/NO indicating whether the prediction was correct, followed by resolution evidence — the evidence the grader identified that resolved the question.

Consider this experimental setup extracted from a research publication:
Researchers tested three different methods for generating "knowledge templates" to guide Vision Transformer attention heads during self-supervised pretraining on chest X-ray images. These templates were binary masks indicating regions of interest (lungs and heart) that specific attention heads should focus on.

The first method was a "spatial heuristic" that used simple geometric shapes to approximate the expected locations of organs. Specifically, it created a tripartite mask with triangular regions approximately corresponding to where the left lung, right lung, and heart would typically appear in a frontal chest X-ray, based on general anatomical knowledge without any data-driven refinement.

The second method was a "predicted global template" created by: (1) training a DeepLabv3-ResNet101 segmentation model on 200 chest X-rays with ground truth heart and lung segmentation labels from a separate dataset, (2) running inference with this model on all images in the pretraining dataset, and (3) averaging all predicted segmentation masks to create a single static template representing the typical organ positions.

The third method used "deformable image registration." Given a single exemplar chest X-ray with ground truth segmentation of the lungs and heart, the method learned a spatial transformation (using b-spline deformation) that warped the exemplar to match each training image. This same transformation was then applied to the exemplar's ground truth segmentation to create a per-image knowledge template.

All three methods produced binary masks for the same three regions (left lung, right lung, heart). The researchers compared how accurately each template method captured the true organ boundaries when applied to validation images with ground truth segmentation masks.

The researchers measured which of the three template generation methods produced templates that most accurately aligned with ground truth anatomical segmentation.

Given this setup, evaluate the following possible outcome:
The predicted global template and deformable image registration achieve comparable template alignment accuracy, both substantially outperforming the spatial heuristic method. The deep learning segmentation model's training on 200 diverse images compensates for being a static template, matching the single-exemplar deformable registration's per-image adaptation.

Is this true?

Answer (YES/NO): NO